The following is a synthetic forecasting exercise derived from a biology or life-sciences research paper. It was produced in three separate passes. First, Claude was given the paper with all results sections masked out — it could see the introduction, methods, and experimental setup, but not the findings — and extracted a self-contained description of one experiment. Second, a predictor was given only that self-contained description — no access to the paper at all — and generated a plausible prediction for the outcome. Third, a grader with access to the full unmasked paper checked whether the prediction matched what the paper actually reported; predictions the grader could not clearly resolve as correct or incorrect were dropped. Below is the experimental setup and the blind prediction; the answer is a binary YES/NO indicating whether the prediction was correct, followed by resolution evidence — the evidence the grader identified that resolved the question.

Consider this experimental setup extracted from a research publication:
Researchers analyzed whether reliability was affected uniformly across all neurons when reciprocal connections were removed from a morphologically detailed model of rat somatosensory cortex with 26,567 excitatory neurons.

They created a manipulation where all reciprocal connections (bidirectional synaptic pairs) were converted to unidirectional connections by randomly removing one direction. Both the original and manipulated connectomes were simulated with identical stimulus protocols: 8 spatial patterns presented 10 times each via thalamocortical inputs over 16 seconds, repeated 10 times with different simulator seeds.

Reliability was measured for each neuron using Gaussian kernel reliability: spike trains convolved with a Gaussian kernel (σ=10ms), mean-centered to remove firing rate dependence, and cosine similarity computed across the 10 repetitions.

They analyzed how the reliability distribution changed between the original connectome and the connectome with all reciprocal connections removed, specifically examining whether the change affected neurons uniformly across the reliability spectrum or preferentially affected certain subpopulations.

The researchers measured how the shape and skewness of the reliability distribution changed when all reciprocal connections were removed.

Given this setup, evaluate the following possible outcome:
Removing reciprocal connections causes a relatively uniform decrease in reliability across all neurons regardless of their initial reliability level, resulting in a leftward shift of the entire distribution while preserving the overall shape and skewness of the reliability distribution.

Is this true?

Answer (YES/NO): NO